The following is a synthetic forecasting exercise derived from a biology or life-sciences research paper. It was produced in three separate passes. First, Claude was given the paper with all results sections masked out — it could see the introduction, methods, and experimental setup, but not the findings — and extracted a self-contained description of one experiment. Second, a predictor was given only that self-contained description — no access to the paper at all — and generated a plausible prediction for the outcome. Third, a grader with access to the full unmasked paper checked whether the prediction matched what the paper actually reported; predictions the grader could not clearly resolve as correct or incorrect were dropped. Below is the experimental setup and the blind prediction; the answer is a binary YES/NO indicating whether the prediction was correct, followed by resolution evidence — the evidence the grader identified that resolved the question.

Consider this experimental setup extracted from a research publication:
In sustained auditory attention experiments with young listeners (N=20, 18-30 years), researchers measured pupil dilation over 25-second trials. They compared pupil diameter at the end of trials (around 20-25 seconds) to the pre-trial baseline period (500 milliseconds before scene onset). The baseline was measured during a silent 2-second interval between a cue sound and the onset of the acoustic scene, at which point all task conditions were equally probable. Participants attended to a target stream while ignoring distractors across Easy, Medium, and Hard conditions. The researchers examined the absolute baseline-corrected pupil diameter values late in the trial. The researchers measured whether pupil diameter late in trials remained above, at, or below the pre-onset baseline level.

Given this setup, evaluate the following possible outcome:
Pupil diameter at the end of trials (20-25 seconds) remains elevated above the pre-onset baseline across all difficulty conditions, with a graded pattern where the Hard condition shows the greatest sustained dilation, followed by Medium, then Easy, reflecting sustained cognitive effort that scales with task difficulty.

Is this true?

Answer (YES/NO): NO